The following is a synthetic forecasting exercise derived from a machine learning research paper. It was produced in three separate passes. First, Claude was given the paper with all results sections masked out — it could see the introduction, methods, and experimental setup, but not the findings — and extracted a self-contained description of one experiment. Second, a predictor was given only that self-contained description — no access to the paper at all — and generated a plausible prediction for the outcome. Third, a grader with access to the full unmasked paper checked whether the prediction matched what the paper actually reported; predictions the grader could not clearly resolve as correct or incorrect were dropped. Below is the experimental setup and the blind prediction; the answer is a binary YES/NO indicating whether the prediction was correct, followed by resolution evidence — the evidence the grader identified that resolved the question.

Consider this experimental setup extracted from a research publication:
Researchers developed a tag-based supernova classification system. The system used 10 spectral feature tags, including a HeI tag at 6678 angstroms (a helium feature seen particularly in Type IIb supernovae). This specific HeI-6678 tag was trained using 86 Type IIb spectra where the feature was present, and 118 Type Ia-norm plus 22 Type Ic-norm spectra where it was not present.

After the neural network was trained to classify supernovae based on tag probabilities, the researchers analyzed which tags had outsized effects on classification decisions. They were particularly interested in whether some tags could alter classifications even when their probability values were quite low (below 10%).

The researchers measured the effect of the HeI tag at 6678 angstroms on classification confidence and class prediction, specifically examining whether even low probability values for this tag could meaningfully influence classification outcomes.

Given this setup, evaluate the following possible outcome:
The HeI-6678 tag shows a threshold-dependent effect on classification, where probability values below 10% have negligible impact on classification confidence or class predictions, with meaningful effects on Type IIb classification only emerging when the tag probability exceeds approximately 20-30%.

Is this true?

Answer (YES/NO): NO